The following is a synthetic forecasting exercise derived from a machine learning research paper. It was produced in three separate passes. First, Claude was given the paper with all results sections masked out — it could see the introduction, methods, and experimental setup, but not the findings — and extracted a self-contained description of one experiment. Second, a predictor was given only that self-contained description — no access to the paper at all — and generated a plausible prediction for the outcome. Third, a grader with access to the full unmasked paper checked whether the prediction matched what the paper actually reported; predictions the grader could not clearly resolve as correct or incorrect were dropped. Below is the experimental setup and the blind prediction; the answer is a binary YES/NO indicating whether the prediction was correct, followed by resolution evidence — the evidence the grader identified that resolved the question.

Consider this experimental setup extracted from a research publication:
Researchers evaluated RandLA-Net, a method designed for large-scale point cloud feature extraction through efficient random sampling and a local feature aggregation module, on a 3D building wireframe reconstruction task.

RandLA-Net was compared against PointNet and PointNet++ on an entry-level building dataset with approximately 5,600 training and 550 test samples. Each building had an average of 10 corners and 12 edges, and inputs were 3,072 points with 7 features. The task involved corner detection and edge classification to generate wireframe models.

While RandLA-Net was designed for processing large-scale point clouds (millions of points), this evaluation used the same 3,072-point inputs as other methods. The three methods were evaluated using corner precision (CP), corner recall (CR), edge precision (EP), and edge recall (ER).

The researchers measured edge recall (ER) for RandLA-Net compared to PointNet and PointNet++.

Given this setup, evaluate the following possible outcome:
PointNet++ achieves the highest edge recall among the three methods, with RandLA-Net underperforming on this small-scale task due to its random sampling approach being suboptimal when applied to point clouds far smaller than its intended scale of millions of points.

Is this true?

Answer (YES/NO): YES